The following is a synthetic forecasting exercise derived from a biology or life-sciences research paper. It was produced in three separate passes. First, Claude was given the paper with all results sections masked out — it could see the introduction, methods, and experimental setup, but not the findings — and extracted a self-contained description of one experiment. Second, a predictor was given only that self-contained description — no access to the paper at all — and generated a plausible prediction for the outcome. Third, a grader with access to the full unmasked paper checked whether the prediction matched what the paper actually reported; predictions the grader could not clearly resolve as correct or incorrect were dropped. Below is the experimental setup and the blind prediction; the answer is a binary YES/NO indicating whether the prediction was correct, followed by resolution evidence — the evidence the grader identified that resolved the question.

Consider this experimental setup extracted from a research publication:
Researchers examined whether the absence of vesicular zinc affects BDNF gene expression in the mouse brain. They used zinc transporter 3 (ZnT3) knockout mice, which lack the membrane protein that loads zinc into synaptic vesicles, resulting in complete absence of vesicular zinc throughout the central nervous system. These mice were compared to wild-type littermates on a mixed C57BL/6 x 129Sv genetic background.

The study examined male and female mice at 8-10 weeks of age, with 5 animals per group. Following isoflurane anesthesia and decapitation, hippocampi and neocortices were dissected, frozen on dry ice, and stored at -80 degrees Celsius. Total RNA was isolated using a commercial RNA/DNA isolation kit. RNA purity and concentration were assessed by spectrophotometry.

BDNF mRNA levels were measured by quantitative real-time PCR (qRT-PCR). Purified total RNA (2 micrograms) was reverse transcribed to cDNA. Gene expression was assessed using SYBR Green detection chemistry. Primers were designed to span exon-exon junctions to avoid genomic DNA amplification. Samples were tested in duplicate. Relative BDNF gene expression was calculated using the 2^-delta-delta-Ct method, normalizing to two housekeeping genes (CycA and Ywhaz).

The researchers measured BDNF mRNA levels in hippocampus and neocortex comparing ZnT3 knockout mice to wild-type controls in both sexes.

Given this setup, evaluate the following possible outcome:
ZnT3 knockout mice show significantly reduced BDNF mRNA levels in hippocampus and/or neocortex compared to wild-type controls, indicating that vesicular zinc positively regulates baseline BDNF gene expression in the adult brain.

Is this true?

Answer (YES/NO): NO